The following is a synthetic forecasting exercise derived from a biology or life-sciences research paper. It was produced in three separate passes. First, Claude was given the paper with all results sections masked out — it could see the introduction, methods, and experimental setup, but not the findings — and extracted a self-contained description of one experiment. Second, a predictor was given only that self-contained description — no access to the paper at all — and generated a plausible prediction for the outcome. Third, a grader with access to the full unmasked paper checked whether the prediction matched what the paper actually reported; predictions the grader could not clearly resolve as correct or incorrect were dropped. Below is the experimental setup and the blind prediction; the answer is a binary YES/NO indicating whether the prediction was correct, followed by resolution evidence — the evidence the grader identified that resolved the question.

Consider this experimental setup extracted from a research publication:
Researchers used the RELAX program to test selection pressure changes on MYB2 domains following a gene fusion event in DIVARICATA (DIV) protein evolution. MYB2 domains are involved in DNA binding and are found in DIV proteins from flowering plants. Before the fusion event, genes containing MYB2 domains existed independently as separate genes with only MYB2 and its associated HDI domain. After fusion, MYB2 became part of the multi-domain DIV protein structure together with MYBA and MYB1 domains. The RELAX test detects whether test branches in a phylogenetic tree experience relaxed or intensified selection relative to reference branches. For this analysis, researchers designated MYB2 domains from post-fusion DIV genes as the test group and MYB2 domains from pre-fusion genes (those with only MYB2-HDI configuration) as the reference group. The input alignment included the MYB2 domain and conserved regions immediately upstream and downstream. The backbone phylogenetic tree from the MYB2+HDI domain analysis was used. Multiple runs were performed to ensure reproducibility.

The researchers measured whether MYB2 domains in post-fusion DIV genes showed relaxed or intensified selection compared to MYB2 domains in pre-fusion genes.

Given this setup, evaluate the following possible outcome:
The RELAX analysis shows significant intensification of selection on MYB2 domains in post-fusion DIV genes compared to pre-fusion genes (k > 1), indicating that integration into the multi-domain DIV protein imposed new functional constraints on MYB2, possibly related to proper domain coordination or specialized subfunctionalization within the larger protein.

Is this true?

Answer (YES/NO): YES